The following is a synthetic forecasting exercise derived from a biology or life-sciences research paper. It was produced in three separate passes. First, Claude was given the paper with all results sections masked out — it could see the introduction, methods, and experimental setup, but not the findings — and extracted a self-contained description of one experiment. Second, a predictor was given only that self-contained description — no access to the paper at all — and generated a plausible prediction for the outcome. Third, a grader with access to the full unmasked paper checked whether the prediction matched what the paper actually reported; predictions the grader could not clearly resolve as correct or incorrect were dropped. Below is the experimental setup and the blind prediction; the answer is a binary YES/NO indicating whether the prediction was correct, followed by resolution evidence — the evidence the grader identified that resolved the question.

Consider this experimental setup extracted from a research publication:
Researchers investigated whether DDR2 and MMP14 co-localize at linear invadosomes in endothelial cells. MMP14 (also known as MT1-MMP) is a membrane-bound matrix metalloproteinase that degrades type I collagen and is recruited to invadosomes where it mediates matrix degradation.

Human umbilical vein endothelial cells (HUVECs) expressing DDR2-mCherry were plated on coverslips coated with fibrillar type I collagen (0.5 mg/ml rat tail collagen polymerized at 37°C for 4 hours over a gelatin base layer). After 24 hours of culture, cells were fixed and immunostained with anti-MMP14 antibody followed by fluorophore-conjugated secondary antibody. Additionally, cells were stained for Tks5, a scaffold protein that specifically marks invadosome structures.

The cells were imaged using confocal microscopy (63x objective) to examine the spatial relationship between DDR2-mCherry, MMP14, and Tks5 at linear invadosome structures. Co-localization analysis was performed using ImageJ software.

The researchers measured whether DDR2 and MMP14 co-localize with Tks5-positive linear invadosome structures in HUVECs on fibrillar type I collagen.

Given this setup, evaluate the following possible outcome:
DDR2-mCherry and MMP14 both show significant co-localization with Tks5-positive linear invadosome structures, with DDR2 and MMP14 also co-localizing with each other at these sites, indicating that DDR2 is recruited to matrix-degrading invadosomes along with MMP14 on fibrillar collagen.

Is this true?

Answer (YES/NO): YES